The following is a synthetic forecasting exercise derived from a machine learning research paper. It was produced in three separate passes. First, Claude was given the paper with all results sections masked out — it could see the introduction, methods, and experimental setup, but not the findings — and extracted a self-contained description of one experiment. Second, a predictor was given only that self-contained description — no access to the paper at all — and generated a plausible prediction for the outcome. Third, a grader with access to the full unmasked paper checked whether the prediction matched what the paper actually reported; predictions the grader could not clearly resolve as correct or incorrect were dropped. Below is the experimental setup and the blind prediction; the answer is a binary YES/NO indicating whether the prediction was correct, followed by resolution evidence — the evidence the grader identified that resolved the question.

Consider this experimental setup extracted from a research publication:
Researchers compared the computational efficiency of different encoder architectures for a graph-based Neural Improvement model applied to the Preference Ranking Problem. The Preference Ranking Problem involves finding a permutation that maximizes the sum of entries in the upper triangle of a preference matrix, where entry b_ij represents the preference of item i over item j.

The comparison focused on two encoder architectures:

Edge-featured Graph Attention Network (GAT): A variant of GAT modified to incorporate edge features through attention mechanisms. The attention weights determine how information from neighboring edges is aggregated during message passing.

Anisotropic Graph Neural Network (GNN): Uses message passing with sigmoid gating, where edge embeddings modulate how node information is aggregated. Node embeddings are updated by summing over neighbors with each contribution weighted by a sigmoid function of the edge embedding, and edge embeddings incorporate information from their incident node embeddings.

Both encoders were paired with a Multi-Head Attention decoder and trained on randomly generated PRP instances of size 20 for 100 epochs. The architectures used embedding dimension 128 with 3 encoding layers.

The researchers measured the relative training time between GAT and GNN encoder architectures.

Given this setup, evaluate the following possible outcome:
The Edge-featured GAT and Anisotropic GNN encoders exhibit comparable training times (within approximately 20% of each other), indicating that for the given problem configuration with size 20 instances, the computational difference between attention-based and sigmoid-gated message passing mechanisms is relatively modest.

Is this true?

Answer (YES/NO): NO